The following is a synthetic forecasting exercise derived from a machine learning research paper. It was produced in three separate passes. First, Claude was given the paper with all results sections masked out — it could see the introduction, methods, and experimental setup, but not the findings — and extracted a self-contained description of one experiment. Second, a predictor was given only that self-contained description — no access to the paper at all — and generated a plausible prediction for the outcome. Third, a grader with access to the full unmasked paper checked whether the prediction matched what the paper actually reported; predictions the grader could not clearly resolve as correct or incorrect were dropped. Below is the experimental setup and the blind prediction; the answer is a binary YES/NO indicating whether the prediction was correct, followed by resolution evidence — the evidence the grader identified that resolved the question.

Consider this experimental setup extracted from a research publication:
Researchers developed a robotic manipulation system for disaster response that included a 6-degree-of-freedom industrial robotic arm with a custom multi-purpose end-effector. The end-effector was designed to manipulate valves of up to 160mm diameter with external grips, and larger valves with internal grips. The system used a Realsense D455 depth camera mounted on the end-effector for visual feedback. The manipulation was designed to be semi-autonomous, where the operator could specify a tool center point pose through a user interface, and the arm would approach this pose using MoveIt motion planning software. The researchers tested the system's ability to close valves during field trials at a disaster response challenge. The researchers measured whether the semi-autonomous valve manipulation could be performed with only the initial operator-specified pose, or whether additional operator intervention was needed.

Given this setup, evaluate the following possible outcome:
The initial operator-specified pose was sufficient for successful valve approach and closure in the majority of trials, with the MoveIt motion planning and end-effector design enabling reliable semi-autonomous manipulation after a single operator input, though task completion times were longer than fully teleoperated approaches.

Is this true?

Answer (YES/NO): NO